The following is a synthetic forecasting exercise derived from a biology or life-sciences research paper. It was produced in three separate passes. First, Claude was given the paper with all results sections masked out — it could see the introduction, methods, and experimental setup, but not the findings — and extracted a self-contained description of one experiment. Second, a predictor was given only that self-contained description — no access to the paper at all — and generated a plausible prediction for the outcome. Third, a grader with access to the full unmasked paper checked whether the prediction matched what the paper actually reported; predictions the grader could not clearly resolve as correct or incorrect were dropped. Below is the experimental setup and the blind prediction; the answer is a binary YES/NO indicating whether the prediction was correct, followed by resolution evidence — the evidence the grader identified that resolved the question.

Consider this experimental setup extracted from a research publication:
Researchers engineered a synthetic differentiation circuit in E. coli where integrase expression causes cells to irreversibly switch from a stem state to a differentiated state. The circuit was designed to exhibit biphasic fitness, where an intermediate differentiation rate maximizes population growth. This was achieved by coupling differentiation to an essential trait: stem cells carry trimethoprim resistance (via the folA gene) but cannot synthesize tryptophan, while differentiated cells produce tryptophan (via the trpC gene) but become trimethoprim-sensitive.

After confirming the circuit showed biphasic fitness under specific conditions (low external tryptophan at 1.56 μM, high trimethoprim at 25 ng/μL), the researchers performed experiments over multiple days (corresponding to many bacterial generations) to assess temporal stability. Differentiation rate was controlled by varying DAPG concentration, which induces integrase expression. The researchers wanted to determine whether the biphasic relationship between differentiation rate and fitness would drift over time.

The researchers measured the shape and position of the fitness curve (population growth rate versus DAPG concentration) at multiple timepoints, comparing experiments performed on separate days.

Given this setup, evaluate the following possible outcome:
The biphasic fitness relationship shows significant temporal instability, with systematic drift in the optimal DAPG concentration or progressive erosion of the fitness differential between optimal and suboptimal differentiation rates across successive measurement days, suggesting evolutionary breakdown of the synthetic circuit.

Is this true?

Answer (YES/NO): NO